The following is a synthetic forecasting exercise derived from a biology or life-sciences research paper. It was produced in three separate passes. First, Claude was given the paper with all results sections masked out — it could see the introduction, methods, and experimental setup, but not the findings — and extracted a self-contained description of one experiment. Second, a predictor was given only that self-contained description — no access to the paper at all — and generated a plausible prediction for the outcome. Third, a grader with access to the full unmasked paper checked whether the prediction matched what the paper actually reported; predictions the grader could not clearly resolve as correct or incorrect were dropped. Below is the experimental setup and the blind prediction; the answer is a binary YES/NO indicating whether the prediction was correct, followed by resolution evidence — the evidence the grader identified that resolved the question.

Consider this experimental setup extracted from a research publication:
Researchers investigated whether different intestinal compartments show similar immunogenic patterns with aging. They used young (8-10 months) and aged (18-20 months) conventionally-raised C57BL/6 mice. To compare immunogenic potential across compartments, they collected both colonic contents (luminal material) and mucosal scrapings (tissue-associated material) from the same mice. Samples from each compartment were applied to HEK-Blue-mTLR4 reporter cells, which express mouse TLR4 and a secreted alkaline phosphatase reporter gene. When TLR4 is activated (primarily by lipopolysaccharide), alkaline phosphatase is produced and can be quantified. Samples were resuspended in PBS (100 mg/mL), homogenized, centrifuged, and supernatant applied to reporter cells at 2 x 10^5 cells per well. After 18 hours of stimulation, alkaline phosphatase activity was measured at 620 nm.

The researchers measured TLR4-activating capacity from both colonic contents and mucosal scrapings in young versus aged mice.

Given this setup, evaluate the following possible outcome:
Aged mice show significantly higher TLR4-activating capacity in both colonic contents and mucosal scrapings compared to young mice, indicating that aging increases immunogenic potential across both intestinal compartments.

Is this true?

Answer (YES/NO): YES